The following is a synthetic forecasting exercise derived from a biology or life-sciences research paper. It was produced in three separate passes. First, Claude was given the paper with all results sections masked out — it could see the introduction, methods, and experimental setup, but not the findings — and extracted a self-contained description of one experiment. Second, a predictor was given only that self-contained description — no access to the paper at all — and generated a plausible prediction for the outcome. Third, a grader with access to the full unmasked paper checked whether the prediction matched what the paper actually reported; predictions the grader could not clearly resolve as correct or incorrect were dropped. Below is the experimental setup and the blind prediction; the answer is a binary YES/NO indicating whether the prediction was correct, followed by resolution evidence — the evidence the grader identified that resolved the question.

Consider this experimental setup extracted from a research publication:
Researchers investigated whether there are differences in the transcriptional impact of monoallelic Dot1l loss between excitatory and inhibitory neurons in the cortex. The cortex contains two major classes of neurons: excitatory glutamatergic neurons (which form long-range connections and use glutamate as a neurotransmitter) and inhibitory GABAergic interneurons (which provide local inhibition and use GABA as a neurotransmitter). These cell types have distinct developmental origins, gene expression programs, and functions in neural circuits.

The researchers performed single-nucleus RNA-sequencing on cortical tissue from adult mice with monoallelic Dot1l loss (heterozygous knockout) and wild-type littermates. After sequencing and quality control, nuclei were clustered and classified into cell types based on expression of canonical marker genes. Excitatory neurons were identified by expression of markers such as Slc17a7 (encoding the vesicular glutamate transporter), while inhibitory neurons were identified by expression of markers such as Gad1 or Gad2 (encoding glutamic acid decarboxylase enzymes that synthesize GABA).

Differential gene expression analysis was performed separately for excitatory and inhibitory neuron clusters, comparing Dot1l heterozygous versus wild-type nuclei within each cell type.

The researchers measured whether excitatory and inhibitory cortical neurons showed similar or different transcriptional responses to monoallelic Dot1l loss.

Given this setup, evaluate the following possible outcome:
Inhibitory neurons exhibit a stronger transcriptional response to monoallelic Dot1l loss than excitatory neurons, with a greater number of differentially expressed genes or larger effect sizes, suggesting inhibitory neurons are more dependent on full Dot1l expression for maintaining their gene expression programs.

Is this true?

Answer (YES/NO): NO